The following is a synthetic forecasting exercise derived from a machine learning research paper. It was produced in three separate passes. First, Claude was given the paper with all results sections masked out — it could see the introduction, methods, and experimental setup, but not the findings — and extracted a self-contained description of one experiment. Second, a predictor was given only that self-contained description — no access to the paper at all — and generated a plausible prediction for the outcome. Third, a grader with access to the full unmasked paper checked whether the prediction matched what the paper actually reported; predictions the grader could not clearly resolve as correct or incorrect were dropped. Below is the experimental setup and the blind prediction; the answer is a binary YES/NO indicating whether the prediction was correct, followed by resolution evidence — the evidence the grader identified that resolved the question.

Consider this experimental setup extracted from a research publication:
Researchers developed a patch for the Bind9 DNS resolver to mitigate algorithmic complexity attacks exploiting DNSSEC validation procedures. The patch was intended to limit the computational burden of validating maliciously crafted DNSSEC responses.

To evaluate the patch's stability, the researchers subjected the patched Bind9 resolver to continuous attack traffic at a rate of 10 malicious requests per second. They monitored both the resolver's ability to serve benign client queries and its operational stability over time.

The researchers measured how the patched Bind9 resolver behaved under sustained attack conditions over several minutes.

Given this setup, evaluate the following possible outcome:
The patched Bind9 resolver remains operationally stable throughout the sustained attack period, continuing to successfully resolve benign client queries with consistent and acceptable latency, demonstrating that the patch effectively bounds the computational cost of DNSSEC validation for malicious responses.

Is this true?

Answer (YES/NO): NO